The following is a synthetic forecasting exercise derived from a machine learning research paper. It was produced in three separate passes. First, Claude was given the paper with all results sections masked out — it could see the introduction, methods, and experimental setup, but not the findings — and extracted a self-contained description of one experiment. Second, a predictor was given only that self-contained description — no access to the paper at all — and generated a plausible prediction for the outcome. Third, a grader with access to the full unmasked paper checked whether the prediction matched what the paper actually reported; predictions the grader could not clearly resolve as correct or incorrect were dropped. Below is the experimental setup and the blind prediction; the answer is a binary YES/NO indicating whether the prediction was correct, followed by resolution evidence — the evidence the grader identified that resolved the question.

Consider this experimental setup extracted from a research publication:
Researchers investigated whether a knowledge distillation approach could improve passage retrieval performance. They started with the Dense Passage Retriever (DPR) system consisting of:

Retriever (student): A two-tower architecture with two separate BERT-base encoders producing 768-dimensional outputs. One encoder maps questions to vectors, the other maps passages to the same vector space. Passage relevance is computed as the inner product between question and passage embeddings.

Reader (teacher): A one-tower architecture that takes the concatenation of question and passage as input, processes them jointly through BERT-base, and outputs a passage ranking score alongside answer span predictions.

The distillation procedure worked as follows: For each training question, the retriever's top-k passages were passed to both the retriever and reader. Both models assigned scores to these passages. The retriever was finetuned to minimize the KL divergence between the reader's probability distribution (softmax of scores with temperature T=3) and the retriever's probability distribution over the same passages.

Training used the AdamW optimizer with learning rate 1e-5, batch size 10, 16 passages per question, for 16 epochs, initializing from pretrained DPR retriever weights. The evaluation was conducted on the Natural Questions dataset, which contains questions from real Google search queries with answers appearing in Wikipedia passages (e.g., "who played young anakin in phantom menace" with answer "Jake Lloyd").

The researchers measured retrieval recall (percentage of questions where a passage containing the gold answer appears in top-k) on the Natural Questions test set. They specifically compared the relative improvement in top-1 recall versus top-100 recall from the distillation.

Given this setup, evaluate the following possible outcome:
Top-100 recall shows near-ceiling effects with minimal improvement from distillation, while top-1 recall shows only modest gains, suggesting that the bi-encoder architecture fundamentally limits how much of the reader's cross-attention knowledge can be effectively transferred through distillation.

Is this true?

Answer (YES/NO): NO